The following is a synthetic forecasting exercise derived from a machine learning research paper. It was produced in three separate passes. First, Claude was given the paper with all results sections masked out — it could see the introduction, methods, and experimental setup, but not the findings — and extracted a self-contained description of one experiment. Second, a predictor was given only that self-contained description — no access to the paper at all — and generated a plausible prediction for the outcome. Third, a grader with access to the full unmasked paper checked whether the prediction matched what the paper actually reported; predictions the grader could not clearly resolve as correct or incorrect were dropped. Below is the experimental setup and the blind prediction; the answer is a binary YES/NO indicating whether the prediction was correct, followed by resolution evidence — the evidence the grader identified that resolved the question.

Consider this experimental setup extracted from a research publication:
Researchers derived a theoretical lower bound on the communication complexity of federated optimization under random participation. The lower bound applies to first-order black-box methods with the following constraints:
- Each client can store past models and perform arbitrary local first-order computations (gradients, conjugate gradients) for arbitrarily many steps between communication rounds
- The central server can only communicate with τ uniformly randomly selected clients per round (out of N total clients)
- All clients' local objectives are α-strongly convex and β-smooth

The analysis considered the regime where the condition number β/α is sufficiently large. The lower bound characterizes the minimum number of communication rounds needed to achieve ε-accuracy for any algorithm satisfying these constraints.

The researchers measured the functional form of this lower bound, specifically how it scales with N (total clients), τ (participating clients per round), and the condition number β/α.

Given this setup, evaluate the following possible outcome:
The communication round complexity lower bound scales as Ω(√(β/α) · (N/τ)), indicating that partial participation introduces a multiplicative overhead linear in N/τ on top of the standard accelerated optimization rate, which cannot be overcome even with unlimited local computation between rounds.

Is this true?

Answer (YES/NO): NO